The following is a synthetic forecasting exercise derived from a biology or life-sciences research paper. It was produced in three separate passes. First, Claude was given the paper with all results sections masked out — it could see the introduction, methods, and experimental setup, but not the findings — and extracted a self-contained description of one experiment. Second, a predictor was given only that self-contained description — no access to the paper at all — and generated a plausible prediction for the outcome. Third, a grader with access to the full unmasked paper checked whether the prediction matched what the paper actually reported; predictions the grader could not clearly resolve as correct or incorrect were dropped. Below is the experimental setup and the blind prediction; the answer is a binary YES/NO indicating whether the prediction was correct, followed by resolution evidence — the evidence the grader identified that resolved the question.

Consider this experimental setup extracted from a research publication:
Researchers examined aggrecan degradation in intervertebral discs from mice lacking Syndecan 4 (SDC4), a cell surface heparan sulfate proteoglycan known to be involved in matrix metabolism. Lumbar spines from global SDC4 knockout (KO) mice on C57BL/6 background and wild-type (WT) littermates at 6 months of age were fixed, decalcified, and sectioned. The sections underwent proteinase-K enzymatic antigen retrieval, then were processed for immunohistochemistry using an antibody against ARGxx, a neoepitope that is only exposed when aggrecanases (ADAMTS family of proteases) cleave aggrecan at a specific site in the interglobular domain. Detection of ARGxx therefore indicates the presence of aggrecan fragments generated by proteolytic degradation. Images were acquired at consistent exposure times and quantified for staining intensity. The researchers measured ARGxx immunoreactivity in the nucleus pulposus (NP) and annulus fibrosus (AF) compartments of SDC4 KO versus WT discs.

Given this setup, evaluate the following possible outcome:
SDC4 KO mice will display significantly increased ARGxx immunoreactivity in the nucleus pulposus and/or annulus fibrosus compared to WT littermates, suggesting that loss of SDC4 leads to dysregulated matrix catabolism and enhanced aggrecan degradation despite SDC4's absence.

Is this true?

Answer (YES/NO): NO